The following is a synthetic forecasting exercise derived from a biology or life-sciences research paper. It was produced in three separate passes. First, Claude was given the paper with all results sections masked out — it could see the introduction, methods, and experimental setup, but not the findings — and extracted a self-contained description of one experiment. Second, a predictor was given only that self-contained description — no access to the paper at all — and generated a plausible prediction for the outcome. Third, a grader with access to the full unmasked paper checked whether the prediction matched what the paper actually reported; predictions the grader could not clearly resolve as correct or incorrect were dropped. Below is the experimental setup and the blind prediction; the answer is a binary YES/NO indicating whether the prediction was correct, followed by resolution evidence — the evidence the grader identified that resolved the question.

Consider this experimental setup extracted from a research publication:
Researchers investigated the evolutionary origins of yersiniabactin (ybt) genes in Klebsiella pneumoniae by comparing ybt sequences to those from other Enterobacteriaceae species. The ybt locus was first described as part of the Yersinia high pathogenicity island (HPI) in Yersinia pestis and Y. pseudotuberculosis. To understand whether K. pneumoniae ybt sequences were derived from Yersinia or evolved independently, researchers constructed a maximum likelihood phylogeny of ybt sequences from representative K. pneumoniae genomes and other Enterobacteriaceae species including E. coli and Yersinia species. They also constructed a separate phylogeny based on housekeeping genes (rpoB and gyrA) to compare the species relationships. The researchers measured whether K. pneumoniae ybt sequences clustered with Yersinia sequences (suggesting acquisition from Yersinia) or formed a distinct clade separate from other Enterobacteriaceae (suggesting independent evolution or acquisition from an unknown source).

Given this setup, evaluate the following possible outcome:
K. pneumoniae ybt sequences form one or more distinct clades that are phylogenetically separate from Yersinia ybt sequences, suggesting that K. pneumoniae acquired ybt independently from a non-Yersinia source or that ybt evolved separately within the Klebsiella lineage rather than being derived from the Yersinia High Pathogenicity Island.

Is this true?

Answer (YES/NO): NO